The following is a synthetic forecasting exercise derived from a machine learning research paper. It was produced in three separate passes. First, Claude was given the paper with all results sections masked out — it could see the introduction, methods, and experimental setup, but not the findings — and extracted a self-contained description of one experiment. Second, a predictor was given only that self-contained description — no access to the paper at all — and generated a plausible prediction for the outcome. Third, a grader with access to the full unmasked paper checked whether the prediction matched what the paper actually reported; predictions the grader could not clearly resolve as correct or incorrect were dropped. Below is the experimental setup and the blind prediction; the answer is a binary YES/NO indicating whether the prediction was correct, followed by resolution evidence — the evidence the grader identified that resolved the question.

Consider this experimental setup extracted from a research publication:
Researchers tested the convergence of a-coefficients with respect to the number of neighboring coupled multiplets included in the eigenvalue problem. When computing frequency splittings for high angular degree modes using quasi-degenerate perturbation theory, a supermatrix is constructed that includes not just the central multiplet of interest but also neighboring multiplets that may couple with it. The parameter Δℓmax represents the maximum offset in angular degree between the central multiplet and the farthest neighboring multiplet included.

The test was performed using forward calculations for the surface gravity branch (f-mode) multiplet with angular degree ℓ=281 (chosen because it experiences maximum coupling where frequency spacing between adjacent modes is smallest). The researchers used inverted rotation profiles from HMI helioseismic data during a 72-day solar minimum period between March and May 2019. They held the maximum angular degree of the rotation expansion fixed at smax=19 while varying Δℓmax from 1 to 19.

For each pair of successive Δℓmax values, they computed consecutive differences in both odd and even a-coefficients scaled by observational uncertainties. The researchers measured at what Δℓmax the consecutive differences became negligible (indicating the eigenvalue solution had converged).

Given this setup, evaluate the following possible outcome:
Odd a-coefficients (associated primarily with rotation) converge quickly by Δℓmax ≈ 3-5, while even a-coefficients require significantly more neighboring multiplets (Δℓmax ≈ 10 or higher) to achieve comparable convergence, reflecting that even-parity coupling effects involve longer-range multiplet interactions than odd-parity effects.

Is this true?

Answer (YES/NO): NO